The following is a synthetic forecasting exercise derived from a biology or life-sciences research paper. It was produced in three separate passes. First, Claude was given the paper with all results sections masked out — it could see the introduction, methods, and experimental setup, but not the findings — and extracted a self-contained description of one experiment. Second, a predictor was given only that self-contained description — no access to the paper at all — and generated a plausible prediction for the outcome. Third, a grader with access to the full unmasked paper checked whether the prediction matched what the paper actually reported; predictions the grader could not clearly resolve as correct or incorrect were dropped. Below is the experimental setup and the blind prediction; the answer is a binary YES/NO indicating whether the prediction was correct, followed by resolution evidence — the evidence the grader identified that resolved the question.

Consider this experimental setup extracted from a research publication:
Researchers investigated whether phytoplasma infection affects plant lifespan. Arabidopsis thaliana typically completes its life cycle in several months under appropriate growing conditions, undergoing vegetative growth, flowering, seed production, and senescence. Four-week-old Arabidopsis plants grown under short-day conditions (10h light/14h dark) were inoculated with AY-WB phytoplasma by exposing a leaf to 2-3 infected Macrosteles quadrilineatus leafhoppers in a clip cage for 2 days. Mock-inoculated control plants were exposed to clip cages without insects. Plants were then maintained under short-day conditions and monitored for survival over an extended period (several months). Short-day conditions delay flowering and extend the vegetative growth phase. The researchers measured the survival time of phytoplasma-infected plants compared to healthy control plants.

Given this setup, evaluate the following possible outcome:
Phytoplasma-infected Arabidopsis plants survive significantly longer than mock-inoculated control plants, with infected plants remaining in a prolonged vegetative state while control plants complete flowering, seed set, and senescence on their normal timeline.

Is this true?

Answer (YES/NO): YES